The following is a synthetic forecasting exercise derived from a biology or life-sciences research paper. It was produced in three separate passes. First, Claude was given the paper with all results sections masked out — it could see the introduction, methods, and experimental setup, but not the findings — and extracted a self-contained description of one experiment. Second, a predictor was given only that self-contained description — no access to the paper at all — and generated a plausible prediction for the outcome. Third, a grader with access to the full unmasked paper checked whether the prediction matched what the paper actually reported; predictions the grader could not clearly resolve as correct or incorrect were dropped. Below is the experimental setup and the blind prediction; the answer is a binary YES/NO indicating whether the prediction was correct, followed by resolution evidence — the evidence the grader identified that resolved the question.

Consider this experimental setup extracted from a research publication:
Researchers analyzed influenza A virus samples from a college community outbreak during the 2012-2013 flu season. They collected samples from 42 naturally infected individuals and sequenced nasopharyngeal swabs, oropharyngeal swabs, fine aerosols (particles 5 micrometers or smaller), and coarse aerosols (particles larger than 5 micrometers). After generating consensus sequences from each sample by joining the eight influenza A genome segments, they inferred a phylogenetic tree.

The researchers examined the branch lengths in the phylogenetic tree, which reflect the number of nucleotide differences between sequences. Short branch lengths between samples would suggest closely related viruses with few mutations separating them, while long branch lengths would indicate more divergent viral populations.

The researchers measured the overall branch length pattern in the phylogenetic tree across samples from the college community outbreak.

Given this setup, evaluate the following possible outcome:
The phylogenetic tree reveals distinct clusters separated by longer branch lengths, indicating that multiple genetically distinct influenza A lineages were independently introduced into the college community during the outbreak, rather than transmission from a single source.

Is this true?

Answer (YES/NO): NO